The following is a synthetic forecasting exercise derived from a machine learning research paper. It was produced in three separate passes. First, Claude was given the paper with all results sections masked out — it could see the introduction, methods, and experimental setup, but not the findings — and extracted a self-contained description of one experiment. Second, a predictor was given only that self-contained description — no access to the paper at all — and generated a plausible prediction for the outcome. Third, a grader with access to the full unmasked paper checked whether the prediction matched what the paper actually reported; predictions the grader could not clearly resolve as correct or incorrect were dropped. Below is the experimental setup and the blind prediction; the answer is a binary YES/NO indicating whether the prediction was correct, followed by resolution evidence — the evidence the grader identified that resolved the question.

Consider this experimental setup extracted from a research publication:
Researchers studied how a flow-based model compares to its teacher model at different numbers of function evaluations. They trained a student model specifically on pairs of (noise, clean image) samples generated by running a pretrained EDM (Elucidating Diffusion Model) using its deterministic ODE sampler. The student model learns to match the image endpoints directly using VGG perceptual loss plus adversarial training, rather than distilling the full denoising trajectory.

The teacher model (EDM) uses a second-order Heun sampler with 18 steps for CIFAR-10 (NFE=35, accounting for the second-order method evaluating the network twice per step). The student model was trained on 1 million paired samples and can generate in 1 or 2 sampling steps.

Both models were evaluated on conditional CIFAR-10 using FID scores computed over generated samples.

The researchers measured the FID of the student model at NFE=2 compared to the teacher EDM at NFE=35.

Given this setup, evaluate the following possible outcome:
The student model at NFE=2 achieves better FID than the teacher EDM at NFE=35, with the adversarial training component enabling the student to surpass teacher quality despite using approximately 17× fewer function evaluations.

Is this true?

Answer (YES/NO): YES